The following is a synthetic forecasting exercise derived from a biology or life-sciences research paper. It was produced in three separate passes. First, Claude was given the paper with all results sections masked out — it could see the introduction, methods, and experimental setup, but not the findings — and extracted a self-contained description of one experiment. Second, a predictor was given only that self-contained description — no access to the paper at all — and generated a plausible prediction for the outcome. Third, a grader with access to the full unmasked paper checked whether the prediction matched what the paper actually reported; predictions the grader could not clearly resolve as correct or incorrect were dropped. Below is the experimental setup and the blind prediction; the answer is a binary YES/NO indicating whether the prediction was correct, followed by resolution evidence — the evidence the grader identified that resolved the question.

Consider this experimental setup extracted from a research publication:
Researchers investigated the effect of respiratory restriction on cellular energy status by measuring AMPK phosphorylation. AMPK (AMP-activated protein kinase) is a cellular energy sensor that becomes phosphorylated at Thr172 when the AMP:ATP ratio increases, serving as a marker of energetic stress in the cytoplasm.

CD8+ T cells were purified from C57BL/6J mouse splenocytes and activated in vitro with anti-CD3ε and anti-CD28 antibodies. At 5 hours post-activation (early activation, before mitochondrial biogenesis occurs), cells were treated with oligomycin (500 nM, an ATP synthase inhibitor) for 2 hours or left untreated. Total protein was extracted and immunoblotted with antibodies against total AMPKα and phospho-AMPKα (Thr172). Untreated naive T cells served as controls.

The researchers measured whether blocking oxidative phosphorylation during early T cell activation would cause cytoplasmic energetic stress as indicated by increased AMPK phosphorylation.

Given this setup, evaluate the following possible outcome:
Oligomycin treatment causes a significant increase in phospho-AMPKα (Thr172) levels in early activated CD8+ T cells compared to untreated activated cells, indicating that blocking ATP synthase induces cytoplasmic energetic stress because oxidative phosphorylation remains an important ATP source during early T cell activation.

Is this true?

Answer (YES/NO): NO